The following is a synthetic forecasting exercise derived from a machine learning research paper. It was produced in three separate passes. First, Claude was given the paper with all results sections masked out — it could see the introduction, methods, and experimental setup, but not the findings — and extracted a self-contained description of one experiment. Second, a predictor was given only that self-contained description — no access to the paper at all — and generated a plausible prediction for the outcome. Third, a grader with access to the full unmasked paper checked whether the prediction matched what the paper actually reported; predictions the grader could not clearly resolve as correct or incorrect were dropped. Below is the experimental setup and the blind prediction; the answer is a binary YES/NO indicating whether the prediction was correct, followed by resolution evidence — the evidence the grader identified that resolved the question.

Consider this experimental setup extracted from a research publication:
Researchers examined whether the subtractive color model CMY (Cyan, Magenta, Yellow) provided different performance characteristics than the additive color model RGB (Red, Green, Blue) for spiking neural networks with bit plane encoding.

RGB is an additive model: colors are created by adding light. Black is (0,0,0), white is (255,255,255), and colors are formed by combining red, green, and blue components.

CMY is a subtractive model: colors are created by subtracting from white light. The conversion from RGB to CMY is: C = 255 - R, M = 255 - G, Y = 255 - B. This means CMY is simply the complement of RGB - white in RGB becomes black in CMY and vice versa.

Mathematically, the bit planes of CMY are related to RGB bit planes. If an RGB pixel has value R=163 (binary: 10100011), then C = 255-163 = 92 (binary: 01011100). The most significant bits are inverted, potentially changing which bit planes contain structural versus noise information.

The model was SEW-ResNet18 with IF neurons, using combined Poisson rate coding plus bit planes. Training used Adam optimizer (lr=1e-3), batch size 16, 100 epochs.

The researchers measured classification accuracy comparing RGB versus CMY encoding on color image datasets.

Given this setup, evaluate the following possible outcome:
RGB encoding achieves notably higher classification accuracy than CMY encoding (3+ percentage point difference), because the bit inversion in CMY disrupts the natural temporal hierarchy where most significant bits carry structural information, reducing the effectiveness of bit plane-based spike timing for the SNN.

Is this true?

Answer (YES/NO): NO